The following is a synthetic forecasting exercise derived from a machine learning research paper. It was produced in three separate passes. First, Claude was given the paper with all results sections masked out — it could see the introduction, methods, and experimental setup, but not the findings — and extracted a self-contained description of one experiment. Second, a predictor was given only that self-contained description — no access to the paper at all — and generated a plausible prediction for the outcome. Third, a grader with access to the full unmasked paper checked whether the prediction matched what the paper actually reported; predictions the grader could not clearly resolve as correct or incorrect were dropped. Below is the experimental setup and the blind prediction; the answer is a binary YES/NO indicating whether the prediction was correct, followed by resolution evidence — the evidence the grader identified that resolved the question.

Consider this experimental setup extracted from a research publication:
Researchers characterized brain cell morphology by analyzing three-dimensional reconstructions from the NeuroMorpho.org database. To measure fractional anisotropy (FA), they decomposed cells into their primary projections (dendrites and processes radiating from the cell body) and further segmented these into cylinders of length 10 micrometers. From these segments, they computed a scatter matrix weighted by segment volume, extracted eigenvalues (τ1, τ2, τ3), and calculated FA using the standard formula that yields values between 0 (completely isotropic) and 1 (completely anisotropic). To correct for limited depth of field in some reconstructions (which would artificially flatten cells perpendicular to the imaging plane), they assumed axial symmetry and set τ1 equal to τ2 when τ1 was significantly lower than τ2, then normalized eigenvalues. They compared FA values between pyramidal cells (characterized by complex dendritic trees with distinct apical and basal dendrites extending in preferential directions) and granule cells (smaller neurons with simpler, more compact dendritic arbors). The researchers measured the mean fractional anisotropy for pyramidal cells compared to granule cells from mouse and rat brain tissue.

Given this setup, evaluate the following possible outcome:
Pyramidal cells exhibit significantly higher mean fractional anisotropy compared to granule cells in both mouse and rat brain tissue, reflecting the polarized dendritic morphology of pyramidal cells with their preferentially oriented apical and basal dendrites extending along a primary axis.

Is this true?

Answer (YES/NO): NO